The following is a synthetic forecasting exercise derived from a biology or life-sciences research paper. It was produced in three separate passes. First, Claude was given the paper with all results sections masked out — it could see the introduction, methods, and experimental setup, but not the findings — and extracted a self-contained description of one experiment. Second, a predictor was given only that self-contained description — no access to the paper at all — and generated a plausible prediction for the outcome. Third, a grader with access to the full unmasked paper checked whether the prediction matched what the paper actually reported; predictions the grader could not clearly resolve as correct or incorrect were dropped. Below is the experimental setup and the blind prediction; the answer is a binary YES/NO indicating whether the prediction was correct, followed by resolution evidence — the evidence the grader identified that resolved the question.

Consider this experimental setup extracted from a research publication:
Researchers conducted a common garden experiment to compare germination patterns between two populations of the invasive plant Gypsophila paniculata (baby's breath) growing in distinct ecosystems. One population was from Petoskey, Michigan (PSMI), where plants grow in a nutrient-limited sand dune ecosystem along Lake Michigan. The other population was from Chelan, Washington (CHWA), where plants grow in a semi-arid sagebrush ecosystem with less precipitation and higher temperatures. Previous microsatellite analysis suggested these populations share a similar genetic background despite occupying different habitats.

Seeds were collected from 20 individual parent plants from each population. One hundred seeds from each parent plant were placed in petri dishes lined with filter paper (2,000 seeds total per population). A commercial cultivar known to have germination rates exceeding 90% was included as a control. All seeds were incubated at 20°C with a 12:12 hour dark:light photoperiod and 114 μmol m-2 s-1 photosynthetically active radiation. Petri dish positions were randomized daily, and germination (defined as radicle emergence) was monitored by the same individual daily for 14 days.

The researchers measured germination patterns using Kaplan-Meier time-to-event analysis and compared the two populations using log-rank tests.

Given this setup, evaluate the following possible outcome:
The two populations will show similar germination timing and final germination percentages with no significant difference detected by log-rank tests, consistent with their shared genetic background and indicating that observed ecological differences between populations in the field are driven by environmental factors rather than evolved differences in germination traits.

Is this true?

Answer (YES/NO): NO